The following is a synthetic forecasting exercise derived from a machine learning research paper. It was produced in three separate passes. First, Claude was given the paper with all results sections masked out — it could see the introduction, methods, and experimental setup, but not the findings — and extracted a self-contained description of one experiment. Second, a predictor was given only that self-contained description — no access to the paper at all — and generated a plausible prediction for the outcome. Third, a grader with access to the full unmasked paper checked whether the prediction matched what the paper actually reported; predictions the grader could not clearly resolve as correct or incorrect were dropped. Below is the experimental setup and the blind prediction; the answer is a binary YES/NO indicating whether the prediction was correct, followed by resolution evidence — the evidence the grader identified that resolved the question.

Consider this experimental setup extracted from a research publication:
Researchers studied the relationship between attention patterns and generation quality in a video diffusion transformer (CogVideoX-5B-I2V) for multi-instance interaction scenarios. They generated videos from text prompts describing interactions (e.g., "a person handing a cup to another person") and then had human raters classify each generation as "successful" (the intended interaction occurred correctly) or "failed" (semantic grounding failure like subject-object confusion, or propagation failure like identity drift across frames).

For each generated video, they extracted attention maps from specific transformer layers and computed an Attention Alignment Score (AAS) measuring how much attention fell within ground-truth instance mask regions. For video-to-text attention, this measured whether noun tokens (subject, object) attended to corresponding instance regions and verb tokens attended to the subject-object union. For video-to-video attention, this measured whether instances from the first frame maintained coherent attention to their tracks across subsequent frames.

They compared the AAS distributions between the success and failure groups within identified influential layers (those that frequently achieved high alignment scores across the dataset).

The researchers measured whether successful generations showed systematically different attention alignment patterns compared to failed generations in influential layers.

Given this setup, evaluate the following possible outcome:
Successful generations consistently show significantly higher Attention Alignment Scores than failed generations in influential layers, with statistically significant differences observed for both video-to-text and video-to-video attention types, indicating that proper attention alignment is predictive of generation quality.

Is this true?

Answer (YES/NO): NO